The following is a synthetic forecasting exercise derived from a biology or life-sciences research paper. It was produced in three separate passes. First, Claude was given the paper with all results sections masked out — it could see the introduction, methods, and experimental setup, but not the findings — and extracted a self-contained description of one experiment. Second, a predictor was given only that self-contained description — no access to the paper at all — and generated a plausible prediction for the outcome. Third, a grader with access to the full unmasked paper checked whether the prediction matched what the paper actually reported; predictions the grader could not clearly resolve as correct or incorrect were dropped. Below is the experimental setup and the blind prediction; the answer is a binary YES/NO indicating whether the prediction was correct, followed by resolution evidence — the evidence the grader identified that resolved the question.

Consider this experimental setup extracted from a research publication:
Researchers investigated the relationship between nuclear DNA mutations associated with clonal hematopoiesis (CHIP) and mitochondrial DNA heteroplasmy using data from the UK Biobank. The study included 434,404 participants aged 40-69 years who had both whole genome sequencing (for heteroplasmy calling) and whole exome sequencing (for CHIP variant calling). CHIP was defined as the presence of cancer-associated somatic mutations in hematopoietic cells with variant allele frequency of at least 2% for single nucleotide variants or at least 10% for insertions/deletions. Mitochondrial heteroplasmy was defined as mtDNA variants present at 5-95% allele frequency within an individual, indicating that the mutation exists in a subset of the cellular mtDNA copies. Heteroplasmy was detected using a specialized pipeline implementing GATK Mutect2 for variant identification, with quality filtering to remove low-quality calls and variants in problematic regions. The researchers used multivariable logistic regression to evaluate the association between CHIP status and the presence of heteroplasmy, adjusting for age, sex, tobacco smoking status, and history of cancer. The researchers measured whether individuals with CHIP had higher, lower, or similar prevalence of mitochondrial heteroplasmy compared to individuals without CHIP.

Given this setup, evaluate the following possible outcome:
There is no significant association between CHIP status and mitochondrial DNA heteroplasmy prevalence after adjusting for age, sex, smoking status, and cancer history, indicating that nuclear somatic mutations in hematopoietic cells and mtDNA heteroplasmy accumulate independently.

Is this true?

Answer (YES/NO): NO